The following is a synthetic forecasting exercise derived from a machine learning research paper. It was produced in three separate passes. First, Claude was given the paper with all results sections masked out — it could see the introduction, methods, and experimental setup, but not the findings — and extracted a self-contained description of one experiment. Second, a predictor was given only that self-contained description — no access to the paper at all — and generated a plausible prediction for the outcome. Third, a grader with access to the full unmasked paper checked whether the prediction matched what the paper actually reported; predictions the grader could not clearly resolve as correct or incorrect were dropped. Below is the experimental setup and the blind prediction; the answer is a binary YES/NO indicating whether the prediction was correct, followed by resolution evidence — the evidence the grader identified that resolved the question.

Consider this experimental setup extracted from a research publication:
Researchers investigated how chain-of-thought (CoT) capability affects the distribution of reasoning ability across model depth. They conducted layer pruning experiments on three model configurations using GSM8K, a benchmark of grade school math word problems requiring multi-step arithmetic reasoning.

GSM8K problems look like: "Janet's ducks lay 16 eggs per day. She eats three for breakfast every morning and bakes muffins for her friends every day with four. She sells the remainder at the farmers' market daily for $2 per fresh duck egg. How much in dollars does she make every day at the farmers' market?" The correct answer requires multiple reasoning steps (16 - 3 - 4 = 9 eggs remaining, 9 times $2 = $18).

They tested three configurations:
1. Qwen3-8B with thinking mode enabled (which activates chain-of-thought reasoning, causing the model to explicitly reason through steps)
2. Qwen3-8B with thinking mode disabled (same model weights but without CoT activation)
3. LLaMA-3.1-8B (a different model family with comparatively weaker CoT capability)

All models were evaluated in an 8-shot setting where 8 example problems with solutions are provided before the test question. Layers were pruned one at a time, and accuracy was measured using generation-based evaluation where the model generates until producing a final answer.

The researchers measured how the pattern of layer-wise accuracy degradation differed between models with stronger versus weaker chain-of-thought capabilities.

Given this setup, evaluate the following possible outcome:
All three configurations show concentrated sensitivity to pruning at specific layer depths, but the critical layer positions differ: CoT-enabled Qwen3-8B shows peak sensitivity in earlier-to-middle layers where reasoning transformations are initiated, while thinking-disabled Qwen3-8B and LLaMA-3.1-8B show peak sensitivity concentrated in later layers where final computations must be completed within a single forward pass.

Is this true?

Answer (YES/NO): NO